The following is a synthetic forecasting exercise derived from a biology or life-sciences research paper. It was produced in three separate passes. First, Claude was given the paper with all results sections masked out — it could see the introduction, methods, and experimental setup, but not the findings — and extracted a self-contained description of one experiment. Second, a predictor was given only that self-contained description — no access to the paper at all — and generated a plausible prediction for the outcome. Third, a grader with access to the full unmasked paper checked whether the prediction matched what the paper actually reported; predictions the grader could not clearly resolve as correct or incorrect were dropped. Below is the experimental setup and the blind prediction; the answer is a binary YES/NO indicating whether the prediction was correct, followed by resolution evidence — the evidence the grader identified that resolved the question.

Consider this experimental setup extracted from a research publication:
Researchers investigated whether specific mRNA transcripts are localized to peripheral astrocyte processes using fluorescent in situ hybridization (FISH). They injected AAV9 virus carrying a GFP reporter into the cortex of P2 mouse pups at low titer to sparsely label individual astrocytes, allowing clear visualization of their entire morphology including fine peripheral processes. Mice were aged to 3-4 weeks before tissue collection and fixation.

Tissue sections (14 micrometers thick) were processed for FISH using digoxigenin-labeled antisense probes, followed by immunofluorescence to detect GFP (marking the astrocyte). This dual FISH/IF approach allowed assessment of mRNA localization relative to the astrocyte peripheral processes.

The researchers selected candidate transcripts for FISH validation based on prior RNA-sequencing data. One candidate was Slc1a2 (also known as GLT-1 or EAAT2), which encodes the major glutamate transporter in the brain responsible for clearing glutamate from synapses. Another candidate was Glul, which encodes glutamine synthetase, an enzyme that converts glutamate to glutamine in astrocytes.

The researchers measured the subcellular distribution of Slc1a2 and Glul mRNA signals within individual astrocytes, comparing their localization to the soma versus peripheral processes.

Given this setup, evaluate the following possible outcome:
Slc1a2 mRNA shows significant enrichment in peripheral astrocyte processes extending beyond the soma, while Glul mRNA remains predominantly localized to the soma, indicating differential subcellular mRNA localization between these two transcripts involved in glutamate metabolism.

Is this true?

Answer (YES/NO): NO